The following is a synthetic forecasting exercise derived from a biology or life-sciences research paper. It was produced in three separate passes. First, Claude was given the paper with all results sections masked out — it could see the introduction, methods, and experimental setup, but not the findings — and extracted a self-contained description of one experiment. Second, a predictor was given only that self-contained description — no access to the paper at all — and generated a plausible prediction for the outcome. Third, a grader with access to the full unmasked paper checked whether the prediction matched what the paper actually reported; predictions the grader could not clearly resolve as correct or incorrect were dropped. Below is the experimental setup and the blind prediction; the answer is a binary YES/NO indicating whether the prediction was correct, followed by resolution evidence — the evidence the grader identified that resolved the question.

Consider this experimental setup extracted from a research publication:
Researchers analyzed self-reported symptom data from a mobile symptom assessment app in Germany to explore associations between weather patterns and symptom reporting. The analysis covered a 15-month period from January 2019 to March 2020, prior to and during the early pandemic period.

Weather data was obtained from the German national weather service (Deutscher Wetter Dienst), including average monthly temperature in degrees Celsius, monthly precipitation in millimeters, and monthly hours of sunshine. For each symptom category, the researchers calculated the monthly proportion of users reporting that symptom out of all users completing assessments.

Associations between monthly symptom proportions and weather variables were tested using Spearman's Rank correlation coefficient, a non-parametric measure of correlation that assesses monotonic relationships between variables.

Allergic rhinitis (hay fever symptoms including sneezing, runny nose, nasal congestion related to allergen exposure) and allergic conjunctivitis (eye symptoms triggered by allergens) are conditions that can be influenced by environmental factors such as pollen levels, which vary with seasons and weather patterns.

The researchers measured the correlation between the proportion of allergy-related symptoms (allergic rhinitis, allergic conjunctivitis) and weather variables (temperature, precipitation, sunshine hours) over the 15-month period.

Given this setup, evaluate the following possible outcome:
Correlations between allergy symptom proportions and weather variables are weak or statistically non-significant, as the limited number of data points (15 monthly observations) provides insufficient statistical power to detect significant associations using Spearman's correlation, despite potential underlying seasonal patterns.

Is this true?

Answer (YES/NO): NO